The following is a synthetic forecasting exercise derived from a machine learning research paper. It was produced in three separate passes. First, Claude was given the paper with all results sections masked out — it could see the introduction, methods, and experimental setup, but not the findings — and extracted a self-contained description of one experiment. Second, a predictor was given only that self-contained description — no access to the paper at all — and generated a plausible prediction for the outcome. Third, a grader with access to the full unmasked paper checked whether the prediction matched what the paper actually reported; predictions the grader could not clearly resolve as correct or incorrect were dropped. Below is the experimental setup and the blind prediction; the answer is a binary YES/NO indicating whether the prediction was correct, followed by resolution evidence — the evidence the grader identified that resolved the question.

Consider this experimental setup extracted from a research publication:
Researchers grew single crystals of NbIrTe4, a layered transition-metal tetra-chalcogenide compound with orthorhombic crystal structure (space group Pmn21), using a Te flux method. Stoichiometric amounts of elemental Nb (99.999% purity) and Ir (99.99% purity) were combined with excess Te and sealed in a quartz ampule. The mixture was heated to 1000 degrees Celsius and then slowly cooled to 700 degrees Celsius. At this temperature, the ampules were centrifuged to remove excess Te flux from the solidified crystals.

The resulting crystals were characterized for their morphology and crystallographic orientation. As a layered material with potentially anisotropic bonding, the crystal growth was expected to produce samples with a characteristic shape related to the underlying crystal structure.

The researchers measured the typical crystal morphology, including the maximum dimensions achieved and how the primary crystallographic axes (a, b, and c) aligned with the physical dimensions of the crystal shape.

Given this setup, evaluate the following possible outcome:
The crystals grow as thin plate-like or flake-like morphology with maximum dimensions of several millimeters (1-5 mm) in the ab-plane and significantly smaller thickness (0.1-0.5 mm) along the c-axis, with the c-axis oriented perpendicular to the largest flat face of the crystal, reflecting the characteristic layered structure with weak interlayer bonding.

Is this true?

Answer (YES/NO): NO